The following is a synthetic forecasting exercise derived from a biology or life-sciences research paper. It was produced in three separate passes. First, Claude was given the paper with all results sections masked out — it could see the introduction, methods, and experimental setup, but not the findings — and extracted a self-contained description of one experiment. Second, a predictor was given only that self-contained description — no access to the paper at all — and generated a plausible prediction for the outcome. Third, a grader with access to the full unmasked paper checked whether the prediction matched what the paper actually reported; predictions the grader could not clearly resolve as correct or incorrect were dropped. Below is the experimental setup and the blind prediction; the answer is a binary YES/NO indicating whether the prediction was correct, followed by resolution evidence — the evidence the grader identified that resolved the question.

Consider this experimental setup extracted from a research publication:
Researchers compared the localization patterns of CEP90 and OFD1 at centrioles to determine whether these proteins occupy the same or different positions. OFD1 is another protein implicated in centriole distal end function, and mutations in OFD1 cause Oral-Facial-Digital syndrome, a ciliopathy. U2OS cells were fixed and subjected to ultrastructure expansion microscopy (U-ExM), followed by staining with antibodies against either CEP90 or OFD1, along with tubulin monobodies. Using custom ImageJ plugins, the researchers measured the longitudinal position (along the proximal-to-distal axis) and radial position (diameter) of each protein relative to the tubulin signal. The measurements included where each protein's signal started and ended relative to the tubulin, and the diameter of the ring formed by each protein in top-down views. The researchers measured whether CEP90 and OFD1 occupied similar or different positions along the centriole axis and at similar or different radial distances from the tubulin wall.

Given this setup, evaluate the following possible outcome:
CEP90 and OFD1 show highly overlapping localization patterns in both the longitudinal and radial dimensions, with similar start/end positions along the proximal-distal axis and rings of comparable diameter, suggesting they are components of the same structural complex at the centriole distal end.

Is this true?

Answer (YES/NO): NO